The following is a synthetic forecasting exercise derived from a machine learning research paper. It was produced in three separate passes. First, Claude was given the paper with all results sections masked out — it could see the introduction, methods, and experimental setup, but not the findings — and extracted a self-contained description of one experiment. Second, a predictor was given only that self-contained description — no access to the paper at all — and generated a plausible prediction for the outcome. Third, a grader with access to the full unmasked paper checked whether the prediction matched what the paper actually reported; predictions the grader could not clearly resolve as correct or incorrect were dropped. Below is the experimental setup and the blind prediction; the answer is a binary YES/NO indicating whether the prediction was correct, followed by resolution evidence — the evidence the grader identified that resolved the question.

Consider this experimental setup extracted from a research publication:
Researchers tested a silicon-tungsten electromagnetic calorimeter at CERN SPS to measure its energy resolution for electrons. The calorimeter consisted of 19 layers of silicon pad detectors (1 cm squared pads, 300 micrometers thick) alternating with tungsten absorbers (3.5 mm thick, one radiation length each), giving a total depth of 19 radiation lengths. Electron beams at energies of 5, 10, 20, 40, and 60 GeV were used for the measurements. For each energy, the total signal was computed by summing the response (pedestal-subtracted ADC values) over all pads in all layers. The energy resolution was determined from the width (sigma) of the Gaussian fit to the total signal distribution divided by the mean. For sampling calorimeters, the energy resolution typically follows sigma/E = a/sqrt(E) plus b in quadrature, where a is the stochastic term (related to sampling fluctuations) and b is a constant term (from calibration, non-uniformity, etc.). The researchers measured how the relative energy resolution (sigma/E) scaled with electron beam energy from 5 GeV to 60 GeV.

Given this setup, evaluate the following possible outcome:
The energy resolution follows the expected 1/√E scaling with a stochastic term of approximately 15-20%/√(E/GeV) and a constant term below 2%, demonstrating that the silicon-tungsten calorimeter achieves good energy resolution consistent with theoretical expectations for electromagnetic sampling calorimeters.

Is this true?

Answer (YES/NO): NO